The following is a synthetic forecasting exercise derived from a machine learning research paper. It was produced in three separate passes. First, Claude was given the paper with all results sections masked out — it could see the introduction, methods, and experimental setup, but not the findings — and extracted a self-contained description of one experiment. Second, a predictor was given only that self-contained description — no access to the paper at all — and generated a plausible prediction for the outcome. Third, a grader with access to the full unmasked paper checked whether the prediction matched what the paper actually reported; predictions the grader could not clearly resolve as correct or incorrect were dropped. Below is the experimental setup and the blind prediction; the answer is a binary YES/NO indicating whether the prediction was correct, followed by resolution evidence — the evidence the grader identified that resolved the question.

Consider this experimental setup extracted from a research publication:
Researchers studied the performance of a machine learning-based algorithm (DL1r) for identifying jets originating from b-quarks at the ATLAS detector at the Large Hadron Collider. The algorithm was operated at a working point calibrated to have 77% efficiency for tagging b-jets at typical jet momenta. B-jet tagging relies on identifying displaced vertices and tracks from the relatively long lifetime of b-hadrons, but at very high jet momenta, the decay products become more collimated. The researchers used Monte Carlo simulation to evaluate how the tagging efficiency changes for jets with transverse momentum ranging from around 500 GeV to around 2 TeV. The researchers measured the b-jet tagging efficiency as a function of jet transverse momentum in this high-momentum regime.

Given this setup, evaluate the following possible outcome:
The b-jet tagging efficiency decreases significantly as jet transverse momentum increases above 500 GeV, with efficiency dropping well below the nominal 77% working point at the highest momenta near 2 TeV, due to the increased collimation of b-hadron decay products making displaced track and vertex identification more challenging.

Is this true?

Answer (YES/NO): YES